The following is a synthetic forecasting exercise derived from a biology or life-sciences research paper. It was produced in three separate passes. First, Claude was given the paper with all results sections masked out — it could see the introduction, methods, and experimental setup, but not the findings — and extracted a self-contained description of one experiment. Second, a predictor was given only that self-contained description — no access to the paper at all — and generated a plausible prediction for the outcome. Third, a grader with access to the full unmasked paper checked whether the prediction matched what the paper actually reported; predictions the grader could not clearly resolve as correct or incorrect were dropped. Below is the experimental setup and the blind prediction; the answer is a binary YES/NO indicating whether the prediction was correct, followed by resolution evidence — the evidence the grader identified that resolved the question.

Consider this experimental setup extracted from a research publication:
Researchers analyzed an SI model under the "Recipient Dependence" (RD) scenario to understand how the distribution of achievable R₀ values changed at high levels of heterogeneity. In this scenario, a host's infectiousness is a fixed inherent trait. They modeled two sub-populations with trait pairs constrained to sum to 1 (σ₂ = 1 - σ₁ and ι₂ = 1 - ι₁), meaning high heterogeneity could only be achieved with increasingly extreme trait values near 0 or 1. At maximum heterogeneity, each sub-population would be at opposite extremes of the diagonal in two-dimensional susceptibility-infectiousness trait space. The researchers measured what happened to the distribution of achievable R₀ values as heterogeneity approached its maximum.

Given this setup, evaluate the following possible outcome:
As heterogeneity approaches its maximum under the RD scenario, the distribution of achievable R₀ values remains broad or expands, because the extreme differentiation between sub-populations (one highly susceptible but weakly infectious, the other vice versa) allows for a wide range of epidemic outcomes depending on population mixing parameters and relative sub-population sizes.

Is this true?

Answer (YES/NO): NO